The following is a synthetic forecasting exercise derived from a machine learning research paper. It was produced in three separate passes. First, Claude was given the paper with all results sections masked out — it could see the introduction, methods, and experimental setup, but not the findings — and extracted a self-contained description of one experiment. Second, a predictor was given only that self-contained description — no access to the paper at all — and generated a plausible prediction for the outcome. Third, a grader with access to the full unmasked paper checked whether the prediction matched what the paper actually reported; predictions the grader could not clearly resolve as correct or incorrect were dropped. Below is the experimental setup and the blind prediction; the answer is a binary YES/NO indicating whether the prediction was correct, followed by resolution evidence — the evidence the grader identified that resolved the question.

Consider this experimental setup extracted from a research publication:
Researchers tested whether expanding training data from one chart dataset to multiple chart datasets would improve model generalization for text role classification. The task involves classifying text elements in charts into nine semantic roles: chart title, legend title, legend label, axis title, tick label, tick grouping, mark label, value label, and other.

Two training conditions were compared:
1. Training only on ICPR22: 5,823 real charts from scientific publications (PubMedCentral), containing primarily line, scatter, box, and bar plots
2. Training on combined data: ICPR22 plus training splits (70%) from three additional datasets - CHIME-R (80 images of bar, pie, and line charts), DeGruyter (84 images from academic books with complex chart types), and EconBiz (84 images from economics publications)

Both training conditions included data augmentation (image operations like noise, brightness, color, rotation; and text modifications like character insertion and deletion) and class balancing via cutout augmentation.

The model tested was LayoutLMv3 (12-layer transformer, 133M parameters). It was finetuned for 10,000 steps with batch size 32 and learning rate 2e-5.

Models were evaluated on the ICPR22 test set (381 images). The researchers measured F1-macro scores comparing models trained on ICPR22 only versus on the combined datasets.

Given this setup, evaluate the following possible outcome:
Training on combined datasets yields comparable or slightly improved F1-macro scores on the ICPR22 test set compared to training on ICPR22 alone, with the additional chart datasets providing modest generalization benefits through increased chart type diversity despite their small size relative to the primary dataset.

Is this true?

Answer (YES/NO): YES